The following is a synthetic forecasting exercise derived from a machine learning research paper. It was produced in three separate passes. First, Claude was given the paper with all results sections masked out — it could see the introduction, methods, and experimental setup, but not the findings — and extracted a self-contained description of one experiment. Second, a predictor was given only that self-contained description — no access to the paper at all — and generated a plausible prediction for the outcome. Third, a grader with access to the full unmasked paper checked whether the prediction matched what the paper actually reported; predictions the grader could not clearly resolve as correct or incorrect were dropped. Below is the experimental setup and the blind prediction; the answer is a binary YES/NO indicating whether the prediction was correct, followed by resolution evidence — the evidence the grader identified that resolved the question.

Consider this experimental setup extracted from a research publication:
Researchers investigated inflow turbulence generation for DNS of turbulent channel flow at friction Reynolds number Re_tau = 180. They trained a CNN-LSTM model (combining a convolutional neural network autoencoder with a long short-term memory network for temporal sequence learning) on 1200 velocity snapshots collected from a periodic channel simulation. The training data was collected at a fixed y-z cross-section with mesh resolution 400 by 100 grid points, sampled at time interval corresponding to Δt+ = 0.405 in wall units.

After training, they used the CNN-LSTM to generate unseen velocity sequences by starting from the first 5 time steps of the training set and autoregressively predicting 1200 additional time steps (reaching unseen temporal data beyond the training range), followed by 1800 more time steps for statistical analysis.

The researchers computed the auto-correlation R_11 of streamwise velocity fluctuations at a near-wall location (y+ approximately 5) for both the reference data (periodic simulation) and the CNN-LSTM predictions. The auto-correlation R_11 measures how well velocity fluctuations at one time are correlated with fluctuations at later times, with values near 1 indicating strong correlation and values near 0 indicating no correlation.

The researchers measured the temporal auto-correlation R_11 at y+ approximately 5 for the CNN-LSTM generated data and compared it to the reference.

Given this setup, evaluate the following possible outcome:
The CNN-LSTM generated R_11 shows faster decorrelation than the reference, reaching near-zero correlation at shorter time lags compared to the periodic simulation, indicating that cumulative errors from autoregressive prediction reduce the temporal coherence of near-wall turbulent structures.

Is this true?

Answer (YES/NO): NO